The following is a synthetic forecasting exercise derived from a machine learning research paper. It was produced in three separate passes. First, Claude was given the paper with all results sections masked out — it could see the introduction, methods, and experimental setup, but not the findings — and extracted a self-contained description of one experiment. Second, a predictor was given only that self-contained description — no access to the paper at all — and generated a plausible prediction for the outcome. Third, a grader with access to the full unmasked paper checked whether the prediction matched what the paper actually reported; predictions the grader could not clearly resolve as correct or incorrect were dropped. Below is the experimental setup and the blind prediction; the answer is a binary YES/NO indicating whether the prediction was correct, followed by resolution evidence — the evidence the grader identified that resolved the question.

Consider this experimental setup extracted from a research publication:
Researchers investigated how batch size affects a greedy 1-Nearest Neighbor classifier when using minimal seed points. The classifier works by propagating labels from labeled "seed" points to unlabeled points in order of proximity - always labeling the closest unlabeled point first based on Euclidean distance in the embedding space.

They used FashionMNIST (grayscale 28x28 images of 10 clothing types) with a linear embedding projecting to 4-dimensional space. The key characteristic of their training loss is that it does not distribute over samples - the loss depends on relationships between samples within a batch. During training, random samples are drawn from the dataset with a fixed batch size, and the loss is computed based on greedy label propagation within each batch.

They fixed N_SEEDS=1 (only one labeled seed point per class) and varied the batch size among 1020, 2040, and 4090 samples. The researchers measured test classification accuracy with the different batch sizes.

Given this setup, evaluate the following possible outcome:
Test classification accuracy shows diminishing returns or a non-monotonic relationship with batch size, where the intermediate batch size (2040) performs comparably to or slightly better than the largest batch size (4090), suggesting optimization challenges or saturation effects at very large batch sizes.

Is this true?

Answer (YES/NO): NO